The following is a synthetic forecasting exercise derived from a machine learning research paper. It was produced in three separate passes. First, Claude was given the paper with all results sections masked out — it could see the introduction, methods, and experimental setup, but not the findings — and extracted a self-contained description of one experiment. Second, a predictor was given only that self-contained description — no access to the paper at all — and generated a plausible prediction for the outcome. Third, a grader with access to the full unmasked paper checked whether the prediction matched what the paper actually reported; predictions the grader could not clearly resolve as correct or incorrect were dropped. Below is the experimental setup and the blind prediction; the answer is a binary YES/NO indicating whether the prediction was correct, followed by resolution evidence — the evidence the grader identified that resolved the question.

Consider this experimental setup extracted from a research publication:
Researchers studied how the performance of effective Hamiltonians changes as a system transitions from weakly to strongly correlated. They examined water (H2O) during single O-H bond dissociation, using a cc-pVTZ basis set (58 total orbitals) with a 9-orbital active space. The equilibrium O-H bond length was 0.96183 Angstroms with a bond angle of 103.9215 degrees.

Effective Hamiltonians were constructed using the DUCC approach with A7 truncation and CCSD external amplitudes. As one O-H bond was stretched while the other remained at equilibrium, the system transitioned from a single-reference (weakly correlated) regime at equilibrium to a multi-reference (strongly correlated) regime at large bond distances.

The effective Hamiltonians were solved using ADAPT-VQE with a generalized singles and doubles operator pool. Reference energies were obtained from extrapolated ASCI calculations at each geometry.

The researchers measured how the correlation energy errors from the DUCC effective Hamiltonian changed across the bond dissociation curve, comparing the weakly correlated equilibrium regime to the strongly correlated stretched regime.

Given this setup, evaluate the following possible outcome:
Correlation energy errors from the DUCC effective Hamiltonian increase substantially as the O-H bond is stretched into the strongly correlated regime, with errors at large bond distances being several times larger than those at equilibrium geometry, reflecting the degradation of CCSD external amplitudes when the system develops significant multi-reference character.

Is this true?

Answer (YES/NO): NO